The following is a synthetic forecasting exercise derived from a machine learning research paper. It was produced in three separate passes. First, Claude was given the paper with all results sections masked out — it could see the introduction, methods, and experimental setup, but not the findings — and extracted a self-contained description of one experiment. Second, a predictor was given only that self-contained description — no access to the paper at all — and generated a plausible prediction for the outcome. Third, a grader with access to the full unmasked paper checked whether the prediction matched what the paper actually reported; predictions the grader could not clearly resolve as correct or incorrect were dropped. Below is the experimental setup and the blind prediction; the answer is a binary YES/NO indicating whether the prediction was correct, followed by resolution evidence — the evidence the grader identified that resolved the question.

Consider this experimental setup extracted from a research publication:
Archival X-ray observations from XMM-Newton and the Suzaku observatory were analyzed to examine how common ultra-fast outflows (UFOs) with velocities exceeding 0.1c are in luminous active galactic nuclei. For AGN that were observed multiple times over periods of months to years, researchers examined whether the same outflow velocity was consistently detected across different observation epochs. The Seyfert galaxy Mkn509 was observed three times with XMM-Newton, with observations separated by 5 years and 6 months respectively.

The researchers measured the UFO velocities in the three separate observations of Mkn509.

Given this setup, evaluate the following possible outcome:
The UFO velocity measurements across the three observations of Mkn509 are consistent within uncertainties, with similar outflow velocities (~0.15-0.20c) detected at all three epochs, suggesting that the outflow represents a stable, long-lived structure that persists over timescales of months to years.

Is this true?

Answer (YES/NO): NO